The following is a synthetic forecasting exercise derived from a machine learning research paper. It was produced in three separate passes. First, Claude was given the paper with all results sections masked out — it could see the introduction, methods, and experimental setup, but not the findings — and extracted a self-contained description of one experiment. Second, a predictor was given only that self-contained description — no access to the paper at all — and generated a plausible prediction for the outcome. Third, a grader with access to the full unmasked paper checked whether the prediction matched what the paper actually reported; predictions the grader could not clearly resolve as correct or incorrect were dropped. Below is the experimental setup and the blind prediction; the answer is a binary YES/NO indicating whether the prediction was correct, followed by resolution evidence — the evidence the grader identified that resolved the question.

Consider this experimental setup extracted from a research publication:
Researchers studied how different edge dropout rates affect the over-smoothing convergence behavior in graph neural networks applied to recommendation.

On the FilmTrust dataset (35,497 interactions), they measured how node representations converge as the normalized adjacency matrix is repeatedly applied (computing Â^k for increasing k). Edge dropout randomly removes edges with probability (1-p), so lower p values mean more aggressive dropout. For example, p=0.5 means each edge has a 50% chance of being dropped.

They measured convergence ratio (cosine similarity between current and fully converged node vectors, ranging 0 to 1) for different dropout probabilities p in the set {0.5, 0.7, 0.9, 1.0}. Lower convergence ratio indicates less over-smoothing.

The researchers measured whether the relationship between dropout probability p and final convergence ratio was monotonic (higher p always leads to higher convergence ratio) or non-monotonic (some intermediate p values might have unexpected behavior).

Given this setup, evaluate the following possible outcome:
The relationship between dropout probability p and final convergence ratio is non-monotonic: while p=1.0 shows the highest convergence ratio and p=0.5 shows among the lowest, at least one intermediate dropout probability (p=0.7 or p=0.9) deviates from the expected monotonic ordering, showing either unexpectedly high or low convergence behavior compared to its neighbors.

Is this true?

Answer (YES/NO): NO